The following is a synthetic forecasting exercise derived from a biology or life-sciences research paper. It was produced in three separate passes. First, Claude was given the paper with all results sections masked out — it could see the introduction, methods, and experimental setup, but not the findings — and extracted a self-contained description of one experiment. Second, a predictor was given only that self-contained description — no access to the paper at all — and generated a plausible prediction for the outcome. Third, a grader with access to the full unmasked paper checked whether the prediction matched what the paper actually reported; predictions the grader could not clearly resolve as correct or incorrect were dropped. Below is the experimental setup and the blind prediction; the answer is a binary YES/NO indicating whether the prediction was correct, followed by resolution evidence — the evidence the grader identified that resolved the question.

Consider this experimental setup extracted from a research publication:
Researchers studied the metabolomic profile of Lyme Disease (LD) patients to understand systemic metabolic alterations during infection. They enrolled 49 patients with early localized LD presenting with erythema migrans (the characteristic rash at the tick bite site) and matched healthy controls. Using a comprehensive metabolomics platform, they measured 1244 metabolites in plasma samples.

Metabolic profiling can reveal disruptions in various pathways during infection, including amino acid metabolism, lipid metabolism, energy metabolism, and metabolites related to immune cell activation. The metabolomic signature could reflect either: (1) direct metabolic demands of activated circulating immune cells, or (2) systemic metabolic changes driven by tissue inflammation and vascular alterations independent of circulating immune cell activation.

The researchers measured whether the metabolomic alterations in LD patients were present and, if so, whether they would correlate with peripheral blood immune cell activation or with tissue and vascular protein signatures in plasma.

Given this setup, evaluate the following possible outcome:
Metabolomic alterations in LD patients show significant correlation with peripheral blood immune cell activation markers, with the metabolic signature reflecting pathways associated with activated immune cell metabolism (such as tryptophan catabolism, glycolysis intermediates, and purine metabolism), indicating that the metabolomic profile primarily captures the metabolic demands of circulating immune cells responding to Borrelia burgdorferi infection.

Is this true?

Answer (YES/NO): NO